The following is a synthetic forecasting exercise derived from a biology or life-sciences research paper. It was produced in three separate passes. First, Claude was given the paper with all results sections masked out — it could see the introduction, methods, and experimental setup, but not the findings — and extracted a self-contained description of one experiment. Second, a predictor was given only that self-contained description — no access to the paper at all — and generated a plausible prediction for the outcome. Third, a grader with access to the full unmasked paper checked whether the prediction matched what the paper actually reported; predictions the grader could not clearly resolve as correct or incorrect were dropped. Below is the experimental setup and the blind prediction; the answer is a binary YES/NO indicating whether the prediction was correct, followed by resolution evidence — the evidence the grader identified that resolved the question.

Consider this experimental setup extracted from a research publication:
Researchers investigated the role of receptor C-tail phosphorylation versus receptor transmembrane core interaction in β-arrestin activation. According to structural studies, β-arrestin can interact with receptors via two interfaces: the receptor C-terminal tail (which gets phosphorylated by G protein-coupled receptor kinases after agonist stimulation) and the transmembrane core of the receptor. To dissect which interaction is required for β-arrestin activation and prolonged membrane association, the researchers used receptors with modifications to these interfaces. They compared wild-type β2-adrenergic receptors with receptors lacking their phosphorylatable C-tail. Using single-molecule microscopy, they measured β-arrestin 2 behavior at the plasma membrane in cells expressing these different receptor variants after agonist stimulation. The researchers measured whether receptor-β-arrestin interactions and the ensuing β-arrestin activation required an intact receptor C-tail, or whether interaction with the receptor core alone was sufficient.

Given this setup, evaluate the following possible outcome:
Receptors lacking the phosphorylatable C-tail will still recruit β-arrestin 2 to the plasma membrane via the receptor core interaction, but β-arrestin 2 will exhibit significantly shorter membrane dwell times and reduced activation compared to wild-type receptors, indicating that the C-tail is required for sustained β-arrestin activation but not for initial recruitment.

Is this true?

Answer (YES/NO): NO